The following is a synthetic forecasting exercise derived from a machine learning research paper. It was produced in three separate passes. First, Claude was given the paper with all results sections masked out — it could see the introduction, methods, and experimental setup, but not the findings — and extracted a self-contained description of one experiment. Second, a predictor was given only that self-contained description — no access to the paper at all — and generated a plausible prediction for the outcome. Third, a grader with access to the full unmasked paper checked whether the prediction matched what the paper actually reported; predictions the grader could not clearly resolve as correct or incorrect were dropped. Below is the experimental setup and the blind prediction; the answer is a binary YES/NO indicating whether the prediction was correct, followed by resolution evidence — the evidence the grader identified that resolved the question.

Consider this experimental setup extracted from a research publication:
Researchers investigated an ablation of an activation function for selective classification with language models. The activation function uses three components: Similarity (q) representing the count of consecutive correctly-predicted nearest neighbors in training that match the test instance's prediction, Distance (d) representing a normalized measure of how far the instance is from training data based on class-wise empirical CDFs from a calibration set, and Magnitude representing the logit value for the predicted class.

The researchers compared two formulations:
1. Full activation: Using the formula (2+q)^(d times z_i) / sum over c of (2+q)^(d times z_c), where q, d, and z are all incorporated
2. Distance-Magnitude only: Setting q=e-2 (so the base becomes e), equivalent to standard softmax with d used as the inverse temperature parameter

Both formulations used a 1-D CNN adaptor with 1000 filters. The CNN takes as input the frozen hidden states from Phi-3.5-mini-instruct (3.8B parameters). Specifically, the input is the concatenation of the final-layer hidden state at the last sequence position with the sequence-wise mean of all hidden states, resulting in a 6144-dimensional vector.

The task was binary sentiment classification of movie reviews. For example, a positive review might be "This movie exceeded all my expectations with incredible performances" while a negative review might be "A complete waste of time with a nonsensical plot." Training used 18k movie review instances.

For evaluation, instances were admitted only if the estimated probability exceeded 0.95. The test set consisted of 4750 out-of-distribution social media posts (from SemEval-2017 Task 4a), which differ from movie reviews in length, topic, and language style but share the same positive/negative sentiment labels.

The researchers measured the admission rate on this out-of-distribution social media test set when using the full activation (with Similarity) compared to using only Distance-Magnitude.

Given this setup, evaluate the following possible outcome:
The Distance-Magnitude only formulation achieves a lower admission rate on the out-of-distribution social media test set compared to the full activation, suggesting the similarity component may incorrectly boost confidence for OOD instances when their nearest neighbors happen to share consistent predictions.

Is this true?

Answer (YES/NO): YES